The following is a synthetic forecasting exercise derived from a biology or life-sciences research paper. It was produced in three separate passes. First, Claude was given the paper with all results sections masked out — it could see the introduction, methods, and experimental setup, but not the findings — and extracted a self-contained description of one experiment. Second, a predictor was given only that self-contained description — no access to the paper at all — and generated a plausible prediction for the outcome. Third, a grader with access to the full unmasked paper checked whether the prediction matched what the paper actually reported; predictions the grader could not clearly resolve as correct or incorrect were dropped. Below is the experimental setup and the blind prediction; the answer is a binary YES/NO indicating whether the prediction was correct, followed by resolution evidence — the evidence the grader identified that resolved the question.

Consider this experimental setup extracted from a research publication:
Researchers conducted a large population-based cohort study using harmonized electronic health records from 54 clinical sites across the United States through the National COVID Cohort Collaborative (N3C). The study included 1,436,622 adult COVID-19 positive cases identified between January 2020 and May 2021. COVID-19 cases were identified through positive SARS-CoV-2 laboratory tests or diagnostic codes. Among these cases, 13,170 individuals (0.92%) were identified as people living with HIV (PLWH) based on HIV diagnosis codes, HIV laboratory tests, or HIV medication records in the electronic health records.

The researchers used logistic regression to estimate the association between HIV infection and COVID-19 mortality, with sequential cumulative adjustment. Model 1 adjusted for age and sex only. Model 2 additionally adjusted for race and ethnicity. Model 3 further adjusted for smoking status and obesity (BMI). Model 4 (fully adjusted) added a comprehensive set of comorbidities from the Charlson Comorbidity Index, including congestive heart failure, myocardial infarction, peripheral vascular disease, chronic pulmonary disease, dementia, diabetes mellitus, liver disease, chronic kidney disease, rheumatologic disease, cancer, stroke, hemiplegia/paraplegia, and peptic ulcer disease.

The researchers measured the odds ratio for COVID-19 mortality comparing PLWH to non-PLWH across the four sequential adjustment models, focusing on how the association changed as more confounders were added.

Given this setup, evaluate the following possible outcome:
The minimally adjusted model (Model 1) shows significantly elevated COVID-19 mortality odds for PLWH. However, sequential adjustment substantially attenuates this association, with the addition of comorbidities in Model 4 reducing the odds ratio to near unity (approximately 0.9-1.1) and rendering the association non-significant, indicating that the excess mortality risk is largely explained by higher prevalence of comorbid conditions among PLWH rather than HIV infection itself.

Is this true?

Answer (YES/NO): NO